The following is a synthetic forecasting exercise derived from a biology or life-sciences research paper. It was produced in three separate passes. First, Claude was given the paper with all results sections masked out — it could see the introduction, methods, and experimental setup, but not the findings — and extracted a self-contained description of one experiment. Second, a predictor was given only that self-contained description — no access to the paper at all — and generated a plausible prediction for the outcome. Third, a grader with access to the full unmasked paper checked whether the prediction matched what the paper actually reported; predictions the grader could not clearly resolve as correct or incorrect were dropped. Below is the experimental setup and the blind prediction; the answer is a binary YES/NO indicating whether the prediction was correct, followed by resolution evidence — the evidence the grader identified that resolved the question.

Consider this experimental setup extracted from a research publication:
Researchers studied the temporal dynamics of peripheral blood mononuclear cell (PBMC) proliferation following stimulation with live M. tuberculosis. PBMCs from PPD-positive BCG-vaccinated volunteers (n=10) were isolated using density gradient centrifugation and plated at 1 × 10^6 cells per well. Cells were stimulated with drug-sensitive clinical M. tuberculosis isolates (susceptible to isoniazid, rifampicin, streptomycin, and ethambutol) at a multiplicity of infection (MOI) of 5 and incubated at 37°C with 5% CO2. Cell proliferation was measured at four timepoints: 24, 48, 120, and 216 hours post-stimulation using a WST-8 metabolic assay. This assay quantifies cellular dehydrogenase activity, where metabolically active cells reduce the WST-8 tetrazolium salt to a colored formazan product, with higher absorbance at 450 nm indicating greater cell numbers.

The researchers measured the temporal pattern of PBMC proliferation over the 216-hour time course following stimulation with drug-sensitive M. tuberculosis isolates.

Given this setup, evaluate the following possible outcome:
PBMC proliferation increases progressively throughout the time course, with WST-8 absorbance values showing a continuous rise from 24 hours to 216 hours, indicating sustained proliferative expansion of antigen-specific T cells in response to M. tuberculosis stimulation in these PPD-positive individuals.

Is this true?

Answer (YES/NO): NO